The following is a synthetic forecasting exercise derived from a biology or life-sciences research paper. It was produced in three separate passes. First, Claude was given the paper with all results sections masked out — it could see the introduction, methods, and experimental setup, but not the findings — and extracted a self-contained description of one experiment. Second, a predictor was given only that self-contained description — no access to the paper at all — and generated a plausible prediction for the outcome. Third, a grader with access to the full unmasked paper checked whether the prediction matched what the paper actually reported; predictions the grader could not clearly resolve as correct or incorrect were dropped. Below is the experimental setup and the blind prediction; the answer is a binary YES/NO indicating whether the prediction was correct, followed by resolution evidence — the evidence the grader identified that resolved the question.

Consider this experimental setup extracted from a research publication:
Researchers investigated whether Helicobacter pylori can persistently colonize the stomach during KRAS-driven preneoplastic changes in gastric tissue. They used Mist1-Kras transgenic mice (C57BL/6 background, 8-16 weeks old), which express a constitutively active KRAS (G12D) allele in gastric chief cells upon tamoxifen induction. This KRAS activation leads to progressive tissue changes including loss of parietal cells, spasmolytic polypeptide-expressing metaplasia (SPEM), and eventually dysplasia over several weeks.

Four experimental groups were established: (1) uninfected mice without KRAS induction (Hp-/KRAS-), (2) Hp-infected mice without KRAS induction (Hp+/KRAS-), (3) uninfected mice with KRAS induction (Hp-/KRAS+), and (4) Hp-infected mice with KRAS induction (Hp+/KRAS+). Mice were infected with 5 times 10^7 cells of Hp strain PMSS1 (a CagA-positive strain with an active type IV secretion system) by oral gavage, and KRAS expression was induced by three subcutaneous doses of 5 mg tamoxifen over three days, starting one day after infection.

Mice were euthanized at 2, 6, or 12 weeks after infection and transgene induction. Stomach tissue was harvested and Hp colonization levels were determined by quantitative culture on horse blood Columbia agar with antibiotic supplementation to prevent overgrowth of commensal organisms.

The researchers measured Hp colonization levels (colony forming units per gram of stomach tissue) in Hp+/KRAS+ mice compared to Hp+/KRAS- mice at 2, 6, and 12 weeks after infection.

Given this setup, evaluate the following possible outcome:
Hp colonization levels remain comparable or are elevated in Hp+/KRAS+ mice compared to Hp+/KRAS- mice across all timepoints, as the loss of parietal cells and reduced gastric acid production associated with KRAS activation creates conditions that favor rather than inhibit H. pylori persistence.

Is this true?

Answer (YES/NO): NO